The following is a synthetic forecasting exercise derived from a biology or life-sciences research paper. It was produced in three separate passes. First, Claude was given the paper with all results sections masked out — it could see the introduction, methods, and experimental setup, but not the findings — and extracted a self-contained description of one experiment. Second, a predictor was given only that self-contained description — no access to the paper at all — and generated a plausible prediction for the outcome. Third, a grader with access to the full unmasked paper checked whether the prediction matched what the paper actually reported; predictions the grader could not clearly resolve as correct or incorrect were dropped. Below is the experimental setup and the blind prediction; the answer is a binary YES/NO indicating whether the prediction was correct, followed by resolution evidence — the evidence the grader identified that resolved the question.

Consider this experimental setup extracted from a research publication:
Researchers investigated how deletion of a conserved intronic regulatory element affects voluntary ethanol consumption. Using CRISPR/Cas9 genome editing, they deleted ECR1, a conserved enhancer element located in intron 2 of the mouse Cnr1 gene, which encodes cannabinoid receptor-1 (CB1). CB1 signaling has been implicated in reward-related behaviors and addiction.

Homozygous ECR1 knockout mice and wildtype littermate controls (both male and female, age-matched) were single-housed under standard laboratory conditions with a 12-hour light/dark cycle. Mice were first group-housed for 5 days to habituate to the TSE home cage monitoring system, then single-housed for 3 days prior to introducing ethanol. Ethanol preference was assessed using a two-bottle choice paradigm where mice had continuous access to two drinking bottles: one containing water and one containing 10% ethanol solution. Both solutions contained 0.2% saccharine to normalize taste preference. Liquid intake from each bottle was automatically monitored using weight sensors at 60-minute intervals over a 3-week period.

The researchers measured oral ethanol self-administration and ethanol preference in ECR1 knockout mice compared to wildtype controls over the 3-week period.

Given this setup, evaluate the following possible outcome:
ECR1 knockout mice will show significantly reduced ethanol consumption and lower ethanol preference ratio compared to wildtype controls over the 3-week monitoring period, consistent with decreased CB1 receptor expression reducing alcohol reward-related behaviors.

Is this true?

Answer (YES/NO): NO